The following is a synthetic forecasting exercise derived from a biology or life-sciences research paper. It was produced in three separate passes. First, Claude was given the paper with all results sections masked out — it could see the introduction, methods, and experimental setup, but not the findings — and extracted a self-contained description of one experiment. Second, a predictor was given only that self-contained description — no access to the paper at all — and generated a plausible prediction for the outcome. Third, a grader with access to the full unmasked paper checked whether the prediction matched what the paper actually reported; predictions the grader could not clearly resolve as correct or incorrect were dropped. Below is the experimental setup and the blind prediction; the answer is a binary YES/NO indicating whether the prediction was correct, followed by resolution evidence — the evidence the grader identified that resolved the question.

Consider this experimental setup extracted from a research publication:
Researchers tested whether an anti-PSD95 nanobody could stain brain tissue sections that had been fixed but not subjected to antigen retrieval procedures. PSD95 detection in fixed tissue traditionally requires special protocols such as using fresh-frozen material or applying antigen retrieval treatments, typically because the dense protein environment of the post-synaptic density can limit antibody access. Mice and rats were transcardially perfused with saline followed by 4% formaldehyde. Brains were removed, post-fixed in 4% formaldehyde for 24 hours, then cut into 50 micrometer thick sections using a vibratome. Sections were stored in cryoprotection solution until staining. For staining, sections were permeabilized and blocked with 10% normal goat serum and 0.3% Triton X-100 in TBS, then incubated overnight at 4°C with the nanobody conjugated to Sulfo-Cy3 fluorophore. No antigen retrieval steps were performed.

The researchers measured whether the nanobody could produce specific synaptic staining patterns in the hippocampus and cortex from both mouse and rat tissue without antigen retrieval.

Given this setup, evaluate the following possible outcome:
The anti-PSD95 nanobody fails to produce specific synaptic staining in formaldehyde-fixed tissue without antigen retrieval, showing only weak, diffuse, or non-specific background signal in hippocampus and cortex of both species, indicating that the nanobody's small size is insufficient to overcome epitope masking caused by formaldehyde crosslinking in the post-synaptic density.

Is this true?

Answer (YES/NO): NO